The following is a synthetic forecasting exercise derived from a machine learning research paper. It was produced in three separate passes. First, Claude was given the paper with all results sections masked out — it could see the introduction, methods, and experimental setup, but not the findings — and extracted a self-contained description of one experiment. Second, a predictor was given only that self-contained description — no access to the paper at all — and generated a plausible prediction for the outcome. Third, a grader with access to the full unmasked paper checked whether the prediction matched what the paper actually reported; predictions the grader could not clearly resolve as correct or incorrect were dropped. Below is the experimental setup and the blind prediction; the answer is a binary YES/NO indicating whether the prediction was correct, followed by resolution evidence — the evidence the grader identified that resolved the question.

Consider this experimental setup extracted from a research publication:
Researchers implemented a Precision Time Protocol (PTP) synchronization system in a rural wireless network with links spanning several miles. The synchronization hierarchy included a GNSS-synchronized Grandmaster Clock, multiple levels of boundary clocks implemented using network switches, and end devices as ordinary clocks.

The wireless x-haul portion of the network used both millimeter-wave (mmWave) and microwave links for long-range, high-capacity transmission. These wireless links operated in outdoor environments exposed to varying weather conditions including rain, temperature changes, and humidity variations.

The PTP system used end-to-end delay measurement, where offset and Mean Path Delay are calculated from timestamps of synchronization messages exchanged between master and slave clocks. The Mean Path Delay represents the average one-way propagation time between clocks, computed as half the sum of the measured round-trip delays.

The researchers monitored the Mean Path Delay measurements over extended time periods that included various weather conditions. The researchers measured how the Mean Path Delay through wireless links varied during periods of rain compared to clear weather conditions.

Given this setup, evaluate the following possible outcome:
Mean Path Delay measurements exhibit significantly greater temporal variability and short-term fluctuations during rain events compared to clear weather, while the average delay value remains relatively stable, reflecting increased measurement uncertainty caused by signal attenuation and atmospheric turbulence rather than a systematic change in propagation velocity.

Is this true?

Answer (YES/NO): NO